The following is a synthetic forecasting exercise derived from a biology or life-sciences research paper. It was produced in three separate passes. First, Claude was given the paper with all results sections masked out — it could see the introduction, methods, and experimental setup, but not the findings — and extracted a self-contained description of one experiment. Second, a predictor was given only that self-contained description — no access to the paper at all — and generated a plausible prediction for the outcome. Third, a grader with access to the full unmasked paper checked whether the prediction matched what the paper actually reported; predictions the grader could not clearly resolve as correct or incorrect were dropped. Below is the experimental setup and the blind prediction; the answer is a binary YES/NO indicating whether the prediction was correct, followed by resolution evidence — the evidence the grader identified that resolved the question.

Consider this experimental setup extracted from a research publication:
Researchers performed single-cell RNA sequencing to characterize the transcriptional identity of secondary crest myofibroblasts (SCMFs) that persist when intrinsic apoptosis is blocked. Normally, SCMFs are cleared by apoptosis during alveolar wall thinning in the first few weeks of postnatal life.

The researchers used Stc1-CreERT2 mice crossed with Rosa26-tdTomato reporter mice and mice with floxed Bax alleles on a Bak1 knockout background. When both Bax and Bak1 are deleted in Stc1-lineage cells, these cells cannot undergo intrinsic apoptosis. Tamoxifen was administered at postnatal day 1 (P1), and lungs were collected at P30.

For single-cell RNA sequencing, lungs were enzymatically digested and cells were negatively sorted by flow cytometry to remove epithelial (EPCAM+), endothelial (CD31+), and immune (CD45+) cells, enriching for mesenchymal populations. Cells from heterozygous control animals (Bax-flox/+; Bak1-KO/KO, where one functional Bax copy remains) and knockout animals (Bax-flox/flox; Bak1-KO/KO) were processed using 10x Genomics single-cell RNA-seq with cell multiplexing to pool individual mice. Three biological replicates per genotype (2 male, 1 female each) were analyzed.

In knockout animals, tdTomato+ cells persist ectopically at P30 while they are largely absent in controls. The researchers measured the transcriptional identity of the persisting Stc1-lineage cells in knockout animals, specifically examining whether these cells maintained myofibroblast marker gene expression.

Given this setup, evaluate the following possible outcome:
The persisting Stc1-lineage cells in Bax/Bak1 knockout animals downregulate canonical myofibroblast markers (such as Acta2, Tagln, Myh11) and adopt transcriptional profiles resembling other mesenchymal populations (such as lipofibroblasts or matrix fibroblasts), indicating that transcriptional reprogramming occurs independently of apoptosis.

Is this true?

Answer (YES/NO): NO